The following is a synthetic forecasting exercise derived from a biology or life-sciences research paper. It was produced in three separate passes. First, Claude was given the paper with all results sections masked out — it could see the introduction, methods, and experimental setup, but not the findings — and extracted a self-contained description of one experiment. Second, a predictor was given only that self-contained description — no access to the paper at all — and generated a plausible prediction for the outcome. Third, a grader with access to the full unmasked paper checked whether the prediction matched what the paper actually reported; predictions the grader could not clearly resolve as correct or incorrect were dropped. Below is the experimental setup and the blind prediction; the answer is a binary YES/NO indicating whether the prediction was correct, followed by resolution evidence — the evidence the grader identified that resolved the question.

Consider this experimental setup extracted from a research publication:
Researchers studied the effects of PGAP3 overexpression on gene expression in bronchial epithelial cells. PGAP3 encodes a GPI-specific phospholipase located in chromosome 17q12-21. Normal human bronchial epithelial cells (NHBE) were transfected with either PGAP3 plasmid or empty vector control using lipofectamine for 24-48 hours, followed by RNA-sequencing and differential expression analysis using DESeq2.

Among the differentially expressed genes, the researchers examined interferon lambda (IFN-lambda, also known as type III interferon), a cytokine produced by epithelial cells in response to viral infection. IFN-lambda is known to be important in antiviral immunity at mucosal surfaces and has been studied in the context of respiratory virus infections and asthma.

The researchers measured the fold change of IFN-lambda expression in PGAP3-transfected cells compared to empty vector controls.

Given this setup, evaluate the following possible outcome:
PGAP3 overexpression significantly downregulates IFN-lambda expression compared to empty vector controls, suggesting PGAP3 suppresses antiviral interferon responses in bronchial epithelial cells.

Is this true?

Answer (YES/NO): NO